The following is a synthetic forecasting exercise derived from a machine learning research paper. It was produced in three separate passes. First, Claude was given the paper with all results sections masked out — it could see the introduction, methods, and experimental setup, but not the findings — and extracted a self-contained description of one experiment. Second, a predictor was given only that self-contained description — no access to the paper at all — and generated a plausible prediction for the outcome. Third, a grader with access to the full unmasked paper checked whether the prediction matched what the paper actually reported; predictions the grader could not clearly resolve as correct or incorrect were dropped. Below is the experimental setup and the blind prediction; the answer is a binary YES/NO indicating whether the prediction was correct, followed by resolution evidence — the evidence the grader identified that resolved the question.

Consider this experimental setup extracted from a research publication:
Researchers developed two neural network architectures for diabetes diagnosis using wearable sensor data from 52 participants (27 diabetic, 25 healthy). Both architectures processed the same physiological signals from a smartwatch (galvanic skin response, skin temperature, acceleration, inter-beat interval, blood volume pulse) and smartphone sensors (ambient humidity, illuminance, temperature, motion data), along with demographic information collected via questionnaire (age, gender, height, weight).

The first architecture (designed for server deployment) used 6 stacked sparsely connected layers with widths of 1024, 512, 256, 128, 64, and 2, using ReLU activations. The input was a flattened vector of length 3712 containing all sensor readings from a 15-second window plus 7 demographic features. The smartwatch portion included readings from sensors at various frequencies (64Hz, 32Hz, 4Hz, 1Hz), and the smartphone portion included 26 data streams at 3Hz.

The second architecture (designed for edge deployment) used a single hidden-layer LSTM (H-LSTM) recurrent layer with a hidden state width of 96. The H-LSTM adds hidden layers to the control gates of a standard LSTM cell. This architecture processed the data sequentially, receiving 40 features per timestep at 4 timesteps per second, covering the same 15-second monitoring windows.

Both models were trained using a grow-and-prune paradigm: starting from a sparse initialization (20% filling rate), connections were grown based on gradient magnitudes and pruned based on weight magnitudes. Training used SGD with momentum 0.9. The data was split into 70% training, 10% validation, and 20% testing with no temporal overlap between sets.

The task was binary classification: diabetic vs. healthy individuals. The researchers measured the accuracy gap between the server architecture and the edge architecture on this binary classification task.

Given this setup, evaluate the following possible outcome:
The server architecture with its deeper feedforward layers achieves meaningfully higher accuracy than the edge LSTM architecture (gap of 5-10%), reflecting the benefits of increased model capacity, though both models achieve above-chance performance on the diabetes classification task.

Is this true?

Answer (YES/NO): NO